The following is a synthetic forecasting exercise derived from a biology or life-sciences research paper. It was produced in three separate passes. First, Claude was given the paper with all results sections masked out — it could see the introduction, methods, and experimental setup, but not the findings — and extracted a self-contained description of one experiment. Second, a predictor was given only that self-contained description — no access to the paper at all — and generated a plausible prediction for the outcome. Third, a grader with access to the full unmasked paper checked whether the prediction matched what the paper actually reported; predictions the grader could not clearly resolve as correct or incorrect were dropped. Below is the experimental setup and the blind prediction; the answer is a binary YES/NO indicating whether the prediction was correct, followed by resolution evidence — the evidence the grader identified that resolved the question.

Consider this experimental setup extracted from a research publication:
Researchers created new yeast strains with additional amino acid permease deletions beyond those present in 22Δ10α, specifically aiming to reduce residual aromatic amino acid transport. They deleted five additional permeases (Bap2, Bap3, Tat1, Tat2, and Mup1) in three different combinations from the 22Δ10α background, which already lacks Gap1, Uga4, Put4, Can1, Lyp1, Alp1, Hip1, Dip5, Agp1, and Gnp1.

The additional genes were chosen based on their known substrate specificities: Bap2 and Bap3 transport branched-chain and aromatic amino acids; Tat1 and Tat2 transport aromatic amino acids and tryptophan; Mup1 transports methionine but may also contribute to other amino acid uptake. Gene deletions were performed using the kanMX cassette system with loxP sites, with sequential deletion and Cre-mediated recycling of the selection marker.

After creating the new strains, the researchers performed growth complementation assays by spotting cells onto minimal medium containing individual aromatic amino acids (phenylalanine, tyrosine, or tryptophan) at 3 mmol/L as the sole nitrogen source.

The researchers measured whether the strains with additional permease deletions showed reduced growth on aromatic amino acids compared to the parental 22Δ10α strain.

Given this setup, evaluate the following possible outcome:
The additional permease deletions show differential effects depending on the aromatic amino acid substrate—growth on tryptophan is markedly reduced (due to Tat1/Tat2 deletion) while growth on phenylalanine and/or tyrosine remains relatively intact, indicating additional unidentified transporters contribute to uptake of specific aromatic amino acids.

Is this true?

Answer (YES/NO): NO